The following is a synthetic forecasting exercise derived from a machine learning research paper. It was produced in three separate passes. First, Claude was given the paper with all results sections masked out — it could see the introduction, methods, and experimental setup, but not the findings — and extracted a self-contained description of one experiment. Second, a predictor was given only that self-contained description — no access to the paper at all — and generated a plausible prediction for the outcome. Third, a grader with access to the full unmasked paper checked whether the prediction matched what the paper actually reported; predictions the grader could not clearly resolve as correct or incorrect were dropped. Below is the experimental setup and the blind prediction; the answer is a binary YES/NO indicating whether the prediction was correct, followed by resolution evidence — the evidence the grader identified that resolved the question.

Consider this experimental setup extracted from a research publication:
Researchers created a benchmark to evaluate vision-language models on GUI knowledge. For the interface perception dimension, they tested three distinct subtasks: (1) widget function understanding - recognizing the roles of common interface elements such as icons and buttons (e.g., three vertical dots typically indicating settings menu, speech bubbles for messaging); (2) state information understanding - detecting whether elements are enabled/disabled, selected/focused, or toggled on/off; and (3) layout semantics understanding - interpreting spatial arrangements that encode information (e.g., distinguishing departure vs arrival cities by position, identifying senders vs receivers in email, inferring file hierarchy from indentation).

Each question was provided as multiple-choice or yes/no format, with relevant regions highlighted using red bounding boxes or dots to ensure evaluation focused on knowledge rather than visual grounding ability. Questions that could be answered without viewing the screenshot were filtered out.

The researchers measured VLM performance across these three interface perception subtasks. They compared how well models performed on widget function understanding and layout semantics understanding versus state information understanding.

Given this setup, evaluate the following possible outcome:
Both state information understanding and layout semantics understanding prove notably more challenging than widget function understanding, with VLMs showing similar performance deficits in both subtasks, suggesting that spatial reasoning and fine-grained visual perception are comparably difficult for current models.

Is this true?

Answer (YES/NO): NO